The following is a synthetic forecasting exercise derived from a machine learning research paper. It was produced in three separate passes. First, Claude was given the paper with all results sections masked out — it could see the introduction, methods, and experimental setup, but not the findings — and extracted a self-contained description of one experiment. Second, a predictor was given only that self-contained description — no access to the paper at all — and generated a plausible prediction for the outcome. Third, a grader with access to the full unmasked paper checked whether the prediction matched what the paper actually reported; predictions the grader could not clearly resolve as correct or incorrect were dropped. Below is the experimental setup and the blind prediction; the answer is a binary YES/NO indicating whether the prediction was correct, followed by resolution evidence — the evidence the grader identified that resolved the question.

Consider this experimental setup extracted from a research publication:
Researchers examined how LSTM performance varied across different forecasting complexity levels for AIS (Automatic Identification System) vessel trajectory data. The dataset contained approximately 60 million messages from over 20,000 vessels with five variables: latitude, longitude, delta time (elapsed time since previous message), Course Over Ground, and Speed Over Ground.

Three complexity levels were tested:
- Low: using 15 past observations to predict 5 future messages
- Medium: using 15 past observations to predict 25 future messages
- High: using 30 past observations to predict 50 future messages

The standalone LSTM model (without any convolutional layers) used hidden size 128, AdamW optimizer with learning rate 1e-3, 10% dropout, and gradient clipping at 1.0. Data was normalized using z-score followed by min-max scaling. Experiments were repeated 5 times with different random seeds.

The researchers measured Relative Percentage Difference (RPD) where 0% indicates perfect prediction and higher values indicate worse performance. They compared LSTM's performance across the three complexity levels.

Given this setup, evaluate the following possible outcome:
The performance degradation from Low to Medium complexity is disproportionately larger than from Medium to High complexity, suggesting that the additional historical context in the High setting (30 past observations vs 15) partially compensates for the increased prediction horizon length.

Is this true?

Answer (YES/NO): NO